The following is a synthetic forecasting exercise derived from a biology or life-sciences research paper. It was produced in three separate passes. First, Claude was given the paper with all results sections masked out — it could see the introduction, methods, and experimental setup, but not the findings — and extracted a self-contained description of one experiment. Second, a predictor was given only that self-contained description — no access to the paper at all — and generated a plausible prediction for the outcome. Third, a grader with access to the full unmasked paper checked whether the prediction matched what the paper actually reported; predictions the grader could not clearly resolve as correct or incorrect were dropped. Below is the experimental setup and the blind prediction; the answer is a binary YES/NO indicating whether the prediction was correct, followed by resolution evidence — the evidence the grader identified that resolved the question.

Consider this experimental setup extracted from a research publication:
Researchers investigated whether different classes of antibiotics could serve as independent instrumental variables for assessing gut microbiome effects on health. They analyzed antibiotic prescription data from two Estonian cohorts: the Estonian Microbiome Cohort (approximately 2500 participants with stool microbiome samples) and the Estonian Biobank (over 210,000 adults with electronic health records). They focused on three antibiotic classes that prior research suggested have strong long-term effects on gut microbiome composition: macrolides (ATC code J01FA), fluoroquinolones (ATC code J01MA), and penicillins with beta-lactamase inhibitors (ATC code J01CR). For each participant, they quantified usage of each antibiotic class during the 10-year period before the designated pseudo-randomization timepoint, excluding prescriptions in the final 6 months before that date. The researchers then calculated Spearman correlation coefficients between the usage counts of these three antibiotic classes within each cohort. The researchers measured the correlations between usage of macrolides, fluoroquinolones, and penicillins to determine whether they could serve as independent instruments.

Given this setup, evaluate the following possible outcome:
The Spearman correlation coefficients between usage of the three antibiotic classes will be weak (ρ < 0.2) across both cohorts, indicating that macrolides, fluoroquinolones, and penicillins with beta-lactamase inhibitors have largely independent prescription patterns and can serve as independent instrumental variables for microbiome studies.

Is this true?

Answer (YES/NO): YES